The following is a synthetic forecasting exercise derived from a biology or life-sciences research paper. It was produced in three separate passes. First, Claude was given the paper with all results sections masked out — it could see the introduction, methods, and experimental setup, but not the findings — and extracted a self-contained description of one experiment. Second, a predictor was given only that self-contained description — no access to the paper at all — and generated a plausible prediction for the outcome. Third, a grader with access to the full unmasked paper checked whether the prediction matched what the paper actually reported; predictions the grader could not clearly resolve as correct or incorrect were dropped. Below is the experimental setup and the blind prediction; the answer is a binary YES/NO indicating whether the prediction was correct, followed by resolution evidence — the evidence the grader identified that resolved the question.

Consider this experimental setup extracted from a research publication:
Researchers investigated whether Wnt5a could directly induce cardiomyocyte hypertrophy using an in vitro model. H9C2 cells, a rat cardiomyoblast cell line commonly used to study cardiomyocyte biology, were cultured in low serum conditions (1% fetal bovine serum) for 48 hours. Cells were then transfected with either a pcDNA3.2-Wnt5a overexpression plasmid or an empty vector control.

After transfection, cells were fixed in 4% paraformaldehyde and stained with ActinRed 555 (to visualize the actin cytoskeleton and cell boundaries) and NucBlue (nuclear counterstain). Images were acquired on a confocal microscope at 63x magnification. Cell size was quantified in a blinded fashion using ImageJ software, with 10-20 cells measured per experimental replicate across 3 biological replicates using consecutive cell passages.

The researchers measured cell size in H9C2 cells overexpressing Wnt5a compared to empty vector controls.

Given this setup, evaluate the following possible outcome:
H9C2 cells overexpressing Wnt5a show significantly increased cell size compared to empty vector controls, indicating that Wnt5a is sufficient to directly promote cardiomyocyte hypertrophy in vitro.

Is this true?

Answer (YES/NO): YES